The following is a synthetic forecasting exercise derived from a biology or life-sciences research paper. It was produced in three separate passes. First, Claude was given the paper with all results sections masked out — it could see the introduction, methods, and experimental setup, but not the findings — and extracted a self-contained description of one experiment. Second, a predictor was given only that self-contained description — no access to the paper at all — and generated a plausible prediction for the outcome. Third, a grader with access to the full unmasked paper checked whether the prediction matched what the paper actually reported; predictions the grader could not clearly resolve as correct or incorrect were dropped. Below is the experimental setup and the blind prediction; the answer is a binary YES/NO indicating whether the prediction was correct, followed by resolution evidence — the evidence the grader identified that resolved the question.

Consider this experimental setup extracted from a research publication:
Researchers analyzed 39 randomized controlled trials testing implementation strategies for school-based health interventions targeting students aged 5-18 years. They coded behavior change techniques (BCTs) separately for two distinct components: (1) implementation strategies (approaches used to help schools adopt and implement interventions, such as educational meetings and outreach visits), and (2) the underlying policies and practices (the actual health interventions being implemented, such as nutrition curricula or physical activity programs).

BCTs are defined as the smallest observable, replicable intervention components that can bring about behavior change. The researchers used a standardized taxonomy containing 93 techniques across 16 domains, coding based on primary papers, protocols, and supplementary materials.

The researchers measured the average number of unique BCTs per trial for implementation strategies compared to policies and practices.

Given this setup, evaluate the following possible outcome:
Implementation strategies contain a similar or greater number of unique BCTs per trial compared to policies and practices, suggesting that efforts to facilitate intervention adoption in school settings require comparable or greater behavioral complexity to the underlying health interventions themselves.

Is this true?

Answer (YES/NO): YES